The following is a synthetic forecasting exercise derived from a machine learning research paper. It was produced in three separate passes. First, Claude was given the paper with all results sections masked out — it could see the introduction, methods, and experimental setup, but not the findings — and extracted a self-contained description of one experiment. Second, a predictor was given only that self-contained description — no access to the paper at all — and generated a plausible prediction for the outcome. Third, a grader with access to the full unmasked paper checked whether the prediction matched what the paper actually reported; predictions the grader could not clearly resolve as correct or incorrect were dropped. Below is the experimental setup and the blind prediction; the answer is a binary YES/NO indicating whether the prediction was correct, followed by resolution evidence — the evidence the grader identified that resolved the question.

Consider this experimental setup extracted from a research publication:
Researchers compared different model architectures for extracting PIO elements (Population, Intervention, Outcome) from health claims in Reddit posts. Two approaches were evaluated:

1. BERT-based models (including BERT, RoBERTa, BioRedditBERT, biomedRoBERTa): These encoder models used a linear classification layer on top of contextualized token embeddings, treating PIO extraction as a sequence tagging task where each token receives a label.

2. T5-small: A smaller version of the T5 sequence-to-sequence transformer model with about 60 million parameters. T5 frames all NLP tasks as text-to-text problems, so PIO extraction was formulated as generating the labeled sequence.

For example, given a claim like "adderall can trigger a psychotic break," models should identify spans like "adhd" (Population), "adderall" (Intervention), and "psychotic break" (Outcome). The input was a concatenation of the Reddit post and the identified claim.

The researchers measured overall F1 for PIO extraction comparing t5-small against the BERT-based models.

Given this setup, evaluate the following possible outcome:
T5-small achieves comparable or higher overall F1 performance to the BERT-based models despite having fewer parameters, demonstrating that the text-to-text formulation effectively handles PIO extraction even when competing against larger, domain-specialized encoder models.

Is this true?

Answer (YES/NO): NO